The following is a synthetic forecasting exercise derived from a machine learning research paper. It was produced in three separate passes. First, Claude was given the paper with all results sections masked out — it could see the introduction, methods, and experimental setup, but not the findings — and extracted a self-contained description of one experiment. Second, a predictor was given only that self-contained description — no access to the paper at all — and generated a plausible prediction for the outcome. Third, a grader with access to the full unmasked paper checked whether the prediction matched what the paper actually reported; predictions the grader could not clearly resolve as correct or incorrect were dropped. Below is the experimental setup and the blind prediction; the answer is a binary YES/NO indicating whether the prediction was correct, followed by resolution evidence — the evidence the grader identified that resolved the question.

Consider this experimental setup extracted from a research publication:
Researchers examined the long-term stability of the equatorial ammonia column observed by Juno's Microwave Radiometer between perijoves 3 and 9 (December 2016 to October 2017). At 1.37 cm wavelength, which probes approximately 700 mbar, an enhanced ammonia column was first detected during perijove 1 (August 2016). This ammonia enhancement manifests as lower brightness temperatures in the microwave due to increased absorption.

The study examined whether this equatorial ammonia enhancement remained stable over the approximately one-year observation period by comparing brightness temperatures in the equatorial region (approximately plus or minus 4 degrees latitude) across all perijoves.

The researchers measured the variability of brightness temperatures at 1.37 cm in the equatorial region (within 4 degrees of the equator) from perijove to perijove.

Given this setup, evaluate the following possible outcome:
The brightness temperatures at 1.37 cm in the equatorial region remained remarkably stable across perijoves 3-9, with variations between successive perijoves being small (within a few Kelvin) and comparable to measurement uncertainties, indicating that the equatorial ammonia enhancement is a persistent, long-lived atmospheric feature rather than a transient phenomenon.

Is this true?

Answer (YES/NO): YES